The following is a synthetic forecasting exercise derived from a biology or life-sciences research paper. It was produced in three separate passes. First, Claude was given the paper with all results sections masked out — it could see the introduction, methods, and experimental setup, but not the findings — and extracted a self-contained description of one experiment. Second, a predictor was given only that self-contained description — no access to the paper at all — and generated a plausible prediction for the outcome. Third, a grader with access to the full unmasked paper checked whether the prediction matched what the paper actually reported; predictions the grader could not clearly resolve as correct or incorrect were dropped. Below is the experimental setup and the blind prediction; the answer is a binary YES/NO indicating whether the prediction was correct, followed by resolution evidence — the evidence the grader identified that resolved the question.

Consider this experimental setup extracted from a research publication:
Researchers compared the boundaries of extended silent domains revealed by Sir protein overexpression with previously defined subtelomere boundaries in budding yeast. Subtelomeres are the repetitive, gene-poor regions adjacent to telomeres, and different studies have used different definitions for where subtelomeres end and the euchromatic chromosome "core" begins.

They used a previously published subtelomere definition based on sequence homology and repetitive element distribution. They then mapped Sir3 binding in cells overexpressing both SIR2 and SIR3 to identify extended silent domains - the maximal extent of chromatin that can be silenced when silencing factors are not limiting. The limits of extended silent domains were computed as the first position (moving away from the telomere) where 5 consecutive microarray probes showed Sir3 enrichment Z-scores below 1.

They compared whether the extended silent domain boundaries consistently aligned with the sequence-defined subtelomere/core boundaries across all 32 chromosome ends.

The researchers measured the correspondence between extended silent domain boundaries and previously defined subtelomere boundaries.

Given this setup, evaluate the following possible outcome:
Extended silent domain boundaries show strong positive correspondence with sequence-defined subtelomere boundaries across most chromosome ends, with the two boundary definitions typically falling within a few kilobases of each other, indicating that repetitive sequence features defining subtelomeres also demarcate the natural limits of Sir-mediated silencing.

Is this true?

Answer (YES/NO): NO